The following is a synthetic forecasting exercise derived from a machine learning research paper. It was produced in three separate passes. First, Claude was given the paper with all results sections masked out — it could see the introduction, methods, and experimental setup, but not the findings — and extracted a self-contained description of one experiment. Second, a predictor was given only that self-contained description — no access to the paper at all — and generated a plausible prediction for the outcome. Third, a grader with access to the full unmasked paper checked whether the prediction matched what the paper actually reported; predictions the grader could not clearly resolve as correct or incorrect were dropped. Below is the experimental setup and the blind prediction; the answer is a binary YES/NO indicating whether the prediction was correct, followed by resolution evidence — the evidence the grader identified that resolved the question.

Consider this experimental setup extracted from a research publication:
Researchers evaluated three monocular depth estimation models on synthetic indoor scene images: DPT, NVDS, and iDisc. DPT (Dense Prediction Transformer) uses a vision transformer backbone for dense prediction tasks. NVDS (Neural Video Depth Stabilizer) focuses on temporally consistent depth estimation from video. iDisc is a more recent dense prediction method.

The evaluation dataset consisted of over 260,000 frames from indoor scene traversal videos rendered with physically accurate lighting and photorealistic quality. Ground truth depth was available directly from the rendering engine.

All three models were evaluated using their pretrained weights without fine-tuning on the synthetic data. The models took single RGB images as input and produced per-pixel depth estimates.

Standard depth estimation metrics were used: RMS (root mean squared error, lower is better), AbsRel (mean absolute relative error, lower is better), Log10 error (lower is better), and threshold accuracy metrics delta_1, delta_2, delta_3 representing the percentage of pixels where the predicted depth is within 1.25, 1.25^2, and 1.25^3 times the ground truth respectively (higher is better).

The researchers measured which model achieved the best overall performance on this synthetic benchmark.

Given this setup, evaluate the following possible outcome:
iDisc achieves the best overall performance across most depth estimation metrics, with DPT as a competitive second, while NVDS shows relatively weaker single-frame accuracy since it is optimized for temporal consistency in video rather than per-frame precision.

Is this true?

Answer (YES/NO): NO